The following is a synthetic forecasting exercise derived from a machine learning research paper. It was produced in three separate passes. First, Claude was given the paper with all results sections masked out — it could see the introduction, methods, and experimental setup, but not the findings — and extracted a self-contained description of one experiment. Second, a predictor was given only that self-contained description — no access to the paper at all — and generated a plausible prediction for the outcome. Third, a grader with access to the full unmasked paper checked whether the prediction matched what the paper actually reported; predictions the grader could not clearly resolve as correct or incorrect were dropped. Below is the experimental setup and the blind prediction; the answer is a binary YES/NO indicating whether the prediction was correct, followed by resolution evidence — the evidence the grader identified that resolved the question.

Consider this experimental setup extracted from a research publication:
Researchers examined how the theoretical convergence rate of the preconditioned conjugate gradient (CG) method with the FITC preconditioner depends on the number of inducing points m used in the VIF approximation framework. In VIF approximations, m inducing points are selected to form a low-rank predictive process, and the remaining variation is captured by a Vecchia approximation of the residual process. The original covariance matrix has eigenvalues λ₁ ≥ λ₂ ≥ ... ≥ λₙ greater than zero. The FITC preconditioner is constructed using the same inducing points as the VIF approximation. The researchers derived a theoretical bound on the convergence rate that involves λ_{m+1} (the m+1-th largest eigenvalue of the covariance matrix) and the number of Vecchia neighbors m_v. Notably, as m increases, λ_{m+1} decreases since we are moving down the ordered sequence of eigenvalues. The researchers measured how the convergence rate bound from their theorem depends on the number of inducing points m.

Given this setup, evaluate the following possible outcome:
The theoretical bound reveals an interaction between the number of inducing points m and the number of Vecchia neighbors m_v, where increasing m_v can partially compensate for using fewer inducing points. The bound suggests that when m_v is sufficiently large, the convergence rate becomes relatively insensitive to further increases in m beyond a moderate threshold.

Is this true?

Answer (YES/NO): NO